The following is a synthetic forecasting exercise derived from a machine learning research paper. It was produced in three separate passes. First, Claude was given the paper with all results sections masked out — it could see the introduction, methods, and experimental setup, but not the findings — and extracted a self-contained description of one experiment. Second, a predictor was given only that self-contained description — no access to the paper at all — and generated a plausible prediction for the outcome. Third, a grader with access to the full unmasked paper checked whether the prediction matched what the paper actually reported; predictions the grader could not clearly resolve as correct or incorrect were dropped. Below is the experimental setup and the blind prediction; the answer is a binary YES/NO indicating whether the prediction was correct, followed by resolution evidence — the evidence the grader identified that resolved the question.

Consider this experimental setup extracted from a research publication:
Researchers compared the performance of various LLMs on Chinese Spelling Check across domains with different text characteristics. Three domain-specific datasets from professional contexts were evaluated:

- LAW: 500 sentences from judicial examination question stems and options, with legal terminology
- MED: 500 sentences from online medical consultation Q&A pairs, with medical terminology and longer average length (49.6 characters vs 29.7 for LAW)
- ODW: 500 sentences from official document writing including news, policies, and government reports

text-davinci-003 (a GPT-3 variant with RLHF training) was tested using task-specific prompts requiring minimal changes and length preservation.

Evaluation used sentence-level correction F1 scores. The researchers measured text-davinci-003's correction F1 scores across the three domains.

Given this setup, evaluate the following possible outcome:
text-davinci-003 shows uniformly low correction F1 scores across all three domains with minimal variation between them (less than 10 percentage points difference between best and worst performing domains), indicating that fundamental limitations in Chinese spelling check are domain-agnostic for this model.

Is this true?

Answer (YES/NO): NO